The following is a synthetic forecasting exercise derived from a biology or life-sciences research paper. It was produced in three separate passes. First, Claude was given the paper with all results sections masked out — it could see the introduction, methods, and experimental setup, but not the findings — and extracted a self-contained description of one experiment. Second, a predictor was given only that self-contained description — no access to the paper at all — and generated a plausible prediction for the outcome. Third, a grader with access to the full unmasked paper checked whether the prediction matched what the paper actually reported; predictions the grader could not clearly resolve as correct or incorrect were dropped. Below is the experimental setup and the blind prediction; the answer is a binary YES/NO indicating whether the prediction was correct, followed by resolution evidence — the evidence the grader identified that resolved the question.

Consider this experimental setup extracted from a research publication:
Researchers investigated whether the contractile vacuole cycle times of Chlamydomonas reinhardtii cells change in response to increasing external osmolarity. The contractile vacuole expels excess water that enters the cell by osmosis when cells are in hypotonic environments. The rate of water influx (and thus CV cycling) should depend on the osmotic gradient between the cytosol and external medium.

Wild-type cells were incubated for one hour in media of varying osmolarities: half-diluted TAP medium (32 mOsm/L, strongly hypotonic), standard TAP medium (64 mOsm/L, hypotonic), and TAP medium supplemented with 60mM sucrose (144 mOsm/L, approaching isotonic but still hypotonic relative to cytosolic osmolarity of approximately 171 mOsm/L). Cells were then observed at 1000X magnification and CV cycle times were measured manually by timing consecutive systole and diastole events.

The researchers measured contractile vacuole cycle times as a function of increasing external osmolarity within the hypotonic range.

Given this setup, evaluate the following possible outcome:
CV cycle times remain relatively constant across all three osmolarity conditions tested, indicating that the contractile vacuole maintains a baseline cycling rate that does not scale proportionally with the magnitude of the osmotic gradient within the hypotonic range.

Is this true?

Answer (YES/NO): NO